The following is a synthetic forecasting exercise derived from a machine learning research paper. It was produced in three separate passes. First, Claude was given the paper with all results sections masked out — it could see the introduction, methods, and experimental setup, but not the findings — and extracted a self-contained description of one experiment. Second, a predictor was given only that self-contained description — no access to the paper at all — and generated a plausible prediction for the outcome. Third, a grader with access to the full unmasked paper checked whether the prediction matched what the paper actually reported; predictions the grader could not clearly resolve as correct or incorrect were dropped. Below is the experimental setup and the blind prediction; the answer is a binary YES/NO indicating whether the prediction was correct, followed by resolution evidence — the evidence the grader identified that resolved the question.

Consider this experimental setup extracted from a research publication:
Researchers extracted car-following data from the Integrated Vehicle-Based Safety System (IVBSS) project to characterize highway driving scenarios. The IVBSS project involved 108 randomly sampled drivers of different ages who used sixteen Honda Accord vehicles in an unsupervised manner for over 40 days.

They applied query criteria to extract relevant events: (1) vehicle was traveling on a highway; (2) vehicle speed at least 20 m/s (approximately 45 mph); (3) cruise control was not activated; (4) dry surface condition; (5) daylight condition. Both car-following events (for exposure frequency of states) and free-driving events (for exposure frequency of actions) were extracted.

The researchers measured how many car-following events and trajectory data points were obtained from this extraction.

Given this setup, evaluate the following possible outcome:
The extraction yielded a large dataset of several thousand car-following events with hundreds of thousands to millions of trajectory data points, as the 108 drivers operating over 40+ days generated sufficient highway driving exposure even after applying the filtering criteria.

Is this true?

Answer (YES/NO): NO